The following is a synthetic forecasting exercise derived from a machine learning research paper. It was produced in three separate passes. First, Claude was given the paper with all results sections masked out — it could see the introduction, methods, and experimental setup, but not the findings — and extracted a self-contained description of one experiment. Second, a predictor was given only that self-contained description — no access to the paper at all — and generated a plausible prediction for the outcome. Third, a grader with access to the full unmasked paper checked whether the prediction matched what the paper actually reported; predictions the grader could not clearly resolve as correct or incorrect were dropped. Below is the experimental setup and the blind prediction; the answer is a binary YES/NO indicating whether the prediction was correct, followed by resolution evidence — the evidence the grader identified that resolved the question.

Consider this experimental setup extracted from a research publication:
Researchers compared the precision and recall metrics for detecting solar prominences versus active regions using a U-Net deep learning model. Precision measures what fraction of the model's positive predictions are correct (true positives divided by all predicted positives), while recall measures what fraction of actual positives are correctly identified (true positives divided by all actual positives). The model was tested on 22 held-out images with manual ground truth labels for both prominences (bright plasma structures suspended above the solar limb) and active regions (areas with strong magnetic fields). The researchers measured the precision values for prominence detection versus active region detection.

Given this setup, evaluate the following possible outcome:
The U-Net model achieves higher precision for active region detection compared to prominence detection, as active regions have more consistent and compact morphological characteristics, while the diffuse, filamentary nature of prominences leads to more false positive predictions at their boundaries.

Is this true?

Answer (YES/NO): YES